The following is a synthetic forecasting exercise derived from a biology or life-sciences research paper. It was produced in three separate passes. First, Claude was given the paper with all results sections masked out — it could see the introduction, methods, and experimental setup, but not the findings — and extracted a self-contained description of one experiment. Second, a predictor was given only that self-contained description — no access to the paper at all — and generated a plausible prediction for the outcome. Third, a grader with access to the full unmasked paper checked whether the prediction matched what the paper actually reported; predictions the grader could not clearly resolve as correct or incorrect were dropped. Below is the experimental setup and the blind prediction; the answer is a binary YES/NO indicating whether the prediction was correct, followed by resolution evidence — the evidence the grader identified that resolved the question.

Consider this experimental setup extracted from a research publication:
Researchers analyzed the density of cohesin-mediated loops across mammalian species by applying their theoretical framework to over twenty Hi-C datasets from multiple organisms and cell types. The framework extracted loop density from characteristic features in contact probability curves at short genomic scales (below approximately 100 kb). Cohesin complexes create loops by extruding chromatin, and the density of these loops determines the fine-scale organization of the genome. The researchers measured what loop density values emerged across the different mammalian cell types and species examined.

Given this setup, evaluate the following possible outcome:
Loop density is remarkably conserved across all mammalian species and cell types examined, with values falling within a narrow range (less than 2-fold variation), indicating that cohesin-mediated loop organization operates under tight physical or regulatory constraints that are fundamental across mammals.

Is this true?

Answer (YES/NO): YES